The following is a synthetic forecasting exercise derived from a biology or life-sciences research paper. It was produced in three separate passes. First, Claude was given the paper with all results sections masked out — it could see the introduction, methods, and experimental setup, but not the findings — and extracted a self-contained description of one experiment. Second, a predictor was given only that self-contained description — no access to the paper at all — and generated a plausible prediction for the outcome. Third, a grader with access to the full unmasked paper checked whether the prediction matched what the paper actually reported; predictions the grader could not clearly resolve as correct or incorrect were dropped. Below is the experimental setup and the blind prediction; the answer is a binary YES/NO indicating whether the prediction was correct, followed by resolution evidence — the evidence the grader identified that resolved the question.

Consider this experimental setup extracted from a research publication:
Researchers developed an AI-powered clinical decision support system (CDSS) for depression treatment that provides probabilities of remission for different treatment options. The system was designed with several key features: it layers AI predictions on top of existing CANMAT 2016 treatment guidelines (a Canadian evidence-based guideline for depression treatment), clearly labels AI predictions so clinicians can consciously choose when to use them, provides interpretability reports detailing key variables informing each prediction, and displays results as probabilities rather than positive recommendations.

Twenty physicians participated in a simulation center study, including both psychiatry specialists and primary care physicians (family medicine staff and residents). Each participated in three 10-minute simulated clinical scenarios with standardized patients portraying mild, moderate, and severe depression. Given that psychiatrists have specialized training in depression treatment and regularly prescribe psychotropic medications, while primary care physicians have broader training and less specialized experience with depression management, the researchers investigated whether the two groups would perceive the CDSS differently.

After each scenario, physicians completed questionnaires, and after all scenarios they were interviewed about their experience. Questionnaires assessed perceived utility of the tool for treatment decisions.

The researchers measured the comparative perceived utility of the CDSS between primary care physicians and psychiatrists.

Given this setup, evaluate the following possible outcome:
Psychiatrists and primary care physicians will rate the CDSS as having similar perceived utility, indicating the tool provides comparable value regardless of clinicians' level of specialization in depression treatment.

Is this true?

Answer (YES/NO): NO